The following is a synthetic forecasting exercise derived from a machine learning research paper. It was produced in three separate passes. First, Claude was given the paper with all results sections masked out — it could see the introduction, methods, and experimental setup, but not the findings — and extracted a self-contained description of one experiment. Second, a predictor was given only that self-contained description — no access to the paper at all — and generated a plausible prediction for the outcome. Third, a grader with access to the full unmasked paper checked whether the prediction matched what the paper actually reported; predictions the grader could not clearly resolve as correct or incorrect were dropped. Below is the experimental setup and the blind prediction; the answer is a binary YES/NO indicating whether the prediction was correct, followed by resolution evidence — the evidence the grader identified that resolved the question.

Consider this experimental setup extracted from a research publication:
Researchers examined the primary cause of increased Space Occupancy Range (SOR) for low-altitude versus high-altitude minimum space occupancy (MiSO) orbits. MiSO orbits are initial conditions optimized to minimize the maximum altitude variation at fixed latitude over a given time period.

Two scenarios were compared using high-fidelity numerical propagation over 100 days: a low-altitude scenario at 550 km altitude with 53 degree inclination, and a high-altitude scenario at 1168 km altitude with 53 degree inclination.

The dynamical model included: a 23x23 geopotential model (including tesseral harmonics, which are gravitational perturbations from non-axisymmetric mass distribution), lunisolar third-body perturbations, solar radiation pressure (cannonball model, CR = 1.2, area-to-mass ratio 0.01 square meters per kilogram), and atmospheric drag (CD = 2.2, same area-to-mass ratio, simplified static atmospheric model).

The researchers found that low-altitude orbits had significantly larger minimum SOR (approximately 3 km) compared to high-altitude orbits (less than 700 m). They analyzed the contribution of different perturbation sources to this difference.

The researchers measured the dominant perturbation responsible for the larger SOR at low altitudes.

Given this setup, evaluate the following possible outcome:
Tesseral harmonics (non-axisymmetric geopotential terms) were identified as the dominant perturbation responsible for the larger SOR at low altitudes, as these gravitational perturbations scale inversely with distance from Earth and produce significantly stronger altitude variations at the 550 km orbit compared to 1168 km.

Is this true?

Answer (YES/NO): NO